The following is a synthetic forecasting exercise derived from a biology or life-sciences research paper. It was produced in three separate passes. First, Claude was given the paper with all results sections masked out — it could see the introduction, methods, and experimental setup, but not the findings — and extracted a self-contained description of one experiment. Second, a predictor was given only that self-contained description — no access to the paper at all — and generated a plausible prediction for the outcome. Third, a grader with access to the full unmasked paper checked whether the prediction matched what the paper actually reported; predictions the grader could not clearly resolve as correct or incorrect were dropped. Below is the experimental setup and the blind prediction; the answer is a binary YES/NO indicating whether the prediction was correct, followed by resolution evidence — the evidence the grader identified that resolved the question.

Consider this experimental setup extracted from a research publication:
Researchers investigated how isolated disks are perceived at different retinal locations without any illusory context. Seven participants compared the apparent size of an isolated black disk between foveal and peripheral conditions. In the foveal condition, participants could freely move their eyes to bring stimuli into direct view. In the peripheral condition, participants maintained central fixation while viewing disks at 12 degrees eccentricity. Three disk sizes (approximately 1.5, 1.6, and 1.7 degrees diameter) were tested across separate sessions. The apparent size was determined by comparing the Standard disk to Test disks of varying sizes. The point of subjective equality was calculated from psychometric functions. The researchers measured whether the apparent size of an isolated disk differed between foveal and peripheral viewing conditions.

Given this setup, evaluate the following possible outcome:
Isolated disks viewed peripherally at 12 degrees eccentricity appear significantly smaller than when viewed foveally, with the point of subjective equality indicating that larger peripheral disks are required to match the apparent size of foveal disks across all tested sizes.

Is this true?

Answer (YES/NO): YES